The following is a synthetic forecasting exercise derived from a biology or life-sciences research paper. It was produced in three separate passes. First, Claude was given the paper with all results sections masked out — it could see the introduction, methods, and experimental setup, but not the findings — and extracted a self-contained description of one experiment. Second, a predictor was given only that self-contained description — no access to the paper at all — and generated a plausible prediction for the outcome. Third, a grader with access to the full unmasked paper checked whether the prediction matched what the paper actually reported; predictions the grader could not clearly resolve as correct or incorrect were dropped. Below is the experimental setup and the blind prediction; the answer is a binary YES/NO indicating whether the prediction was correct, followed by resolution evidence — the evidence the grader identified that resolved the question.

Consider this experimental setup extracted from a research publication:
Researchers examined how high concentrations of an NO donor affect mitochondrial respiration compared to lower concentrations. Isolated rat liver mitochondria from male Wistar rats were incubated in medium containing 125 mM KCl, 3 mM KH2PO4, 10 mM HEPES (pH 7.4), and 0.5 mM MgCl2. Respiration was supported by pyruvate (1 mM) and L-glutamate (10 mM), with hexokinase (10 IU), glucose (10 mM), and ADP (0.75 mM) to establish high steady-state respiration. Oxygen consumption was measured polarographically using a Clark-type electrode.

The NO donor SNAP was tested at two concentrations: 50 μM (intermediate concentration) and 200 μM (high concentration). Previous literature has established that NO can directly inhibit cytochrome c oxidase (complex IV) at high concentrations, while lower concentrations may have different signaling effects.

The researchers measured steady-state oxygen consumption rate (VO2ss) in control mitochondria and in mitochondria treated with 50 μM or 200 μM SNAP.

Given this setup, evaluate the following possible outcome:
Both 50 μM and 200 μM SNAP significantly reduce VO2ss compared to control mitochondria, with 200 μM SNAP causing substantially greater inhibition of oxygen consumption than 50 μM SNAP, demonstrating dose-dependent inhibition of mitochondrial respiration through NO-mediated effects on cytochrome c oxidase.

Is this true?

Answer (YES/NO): NO